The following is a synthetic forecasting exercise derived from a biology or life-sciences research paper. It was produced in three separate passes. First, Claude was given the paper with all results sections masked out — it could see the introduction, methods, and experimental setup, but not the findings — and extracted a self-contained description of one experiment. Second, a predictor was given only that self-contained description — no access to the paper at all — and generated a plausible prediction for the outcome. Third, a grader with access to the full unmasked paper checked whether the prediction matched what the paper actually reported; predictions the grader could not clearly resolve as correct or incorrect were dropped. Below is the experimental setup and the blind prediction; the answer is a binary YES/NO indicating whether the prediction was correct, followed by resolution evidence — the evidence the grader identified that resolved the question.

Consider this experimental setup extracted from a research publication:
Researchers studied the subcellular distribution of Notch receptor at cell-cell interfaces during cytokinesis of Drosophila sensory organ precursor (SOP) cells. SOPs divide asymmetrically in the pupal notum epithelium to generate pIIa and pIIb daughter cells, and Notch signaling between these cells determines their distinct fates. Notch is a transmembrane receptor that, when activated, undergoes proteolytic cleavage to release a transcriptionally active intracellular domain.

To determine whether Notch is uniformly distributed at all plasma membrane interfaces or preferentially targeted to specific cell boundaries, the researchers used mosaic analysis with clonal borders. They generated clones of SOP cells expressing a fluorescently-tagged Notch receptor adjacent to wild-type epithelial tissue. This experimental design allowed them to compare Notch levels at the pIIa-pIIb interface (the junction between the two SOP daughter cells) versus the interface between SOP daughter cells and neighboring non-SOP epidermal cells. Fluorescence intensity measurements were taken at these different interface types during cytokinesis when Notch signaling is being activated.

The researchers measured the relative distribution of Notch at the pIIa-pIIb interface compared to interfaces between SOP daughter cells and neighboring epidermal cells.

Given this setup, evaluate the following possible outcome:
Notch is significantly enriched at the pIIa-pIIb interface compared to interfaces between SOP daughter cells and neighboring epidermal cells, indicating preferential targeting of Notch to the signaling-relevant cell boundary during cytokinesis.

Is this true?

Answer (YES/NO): YES